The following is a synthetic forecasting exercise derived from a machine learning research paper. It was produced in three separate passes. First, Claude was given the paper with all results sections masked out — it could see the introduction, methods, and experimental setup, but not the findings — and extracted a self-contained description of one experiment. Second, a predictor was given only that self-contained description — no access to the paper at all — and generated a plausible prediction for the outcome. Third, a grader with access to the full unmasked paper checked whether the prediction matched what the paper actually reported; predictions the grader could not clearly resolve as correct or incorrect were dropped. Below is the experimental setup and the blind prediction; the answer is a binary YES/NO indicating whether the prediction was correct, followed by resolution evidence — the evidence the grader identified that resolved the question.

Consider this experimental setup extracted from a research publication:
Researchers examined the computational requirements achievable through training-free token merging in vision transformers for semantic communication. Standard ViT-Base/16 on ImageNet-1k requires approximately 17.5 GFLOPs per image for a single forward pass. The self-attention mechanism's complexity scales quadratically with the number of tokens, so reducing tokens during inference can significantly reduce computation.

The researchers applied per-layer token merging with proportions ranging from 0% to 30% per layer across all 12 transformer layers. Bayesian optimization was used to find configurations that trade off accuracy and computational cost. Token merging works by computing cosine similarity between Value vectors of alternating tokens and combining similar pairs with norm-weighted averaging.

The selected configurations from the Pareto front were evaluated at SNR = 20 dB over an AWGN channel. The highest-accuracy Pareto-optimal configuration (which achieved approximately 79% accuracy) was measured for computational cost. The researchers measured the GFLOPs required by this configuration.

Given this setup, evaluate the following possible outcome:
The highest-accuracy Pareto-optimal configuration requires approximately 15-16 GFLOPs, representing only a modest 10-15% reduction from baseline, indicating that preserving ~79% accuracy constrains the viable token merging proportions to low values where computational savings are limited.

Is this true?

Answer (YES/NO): NO